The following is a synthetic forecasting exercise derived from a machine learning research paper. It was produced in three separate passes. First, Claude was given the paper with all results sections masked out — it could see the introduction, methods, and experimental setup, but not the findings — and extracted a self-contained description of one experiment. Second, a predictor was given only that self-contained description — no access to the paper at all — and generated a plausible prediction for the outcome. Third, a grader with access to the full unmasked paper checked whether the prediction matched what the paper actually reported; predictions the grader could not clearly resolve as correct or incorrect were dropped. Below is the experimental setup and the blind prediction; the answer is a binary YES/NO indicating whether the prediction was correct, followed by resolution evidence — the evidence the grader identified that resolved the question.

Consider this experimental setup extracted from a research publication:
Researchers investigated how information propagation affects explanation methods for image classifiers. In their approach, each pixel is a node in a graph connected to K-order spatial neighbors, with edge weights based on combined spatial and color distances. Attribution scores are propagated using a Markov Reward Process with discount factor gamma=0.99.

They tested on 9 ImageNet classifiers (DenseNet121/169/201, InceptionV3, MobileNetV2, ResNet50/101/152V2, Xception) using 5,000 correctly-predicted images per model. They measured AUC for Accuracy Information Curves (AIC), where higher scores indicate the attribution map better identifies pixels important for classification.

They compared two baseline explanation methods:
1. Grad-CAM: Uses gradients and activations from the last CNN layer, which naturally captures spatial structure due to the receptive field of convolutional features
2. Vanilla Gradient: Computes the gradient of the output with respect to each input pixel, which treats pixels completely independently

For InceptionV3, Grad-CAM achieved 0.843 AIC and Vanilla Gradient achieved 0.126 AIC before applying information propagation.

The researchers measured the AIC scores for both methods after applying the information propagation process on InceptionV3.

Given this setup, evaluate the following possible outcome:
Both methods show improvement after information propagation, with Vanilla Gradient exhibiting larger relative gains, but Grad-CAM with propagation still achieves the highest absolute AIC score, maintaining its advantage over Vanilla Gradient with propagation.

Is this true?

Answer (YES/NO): YES